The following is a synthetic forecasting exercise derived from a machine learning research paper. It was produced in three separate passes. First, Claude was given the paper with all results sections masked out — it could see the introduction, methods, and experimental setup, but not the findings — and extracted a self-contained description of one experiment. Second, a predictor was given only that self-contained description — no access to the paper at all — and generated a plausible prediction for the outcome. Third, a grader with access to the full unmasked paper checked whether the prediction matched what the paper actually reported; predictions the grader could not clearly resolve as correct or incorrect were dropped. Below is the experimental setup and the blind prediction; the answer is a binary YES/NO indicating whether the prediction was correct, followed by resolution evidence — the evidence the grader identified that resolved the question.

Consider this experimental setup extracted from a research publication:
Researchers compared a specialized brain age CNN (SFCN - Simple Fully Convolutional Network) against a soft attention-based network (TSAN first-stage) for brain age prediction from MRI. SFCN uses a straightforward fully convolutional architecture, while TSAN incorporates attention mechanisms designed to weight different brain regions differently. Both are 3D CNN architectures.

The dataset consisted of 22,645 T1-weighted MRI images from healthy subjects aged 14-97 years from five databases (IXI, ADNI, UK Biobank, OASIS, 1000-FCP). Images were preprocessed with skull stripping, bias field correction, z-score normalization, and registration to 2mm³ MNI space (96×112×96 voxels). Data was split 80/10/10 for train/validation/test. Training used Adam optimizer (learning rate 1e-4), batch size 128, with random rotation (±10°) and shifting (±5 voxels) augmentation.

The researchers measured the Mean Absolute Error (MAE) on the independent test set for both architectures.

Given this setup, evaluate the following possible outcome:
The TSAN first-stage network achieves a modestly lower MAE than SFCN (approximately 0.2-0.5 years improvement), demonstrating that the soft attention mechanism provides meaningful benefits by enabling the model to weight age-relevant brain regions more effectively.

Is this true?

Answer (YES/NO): NO